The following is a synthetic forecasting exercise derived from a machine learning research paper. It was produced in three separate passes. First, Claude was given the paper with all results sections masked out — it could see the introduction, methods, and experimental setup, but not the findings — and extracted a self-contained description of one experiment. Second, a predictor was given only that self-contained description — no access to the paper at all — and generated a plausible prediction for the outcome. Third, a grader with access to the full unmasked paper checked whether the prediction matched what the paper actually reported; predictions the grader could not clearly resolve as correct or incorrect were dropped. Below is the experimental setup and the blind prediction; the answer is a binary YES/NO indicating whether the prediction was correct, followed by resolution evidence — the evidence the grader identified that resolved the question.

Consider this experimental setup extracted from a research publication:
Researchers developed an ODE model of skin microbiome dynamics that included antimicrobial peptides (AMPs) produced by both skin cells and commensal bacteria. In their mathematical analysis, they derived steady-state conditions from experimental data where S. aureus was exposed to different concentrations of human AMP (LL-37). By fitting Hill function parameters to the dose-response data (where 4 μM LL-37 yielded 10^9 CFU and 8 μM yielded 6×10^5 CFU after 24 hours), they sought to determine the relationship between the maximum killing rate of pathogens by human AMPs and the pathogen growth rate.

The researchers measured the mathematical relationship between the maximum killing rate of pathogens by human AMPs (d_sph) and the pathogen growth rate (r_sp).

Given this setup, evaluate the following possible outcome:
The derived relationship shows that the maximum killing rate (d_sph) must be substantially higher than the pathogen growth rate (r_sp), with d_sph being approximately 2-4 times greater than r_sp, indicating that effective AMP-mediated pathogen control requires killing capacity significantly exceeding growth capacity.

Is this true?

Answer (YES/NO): YES